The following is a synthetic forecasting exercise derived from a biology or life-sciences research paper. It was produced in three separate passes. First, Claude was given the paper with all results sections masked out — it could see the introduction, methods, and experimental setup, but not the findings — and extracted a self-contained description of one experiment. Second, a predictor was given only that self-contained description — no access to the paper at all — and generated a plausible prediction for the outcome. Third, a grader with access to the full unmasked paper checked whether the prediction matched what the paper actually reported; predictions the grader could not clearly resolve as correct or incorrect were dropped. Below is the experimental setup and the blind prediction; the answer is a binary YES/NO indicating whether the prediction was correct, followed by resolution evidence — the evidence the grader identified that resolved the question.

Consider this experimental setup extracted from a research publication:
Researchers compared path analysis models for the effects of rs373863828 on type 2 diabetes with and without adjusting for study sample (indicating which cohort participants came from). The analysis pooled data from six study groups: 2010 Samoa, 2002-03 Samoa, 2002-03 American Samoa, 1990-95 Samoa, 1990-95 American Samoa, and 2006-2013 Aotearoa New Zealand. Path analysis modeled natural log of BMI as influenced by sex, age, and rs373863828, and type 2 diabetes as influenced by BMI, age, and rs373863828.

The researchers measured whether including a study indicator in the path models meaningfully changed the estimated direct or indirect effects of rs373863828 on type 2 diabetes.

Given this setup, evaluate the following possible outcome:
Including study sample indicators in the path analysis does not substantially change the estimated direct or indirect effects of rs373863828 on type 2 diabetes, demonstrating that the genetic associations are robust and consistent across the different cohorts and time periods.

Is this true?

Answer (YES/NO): YES